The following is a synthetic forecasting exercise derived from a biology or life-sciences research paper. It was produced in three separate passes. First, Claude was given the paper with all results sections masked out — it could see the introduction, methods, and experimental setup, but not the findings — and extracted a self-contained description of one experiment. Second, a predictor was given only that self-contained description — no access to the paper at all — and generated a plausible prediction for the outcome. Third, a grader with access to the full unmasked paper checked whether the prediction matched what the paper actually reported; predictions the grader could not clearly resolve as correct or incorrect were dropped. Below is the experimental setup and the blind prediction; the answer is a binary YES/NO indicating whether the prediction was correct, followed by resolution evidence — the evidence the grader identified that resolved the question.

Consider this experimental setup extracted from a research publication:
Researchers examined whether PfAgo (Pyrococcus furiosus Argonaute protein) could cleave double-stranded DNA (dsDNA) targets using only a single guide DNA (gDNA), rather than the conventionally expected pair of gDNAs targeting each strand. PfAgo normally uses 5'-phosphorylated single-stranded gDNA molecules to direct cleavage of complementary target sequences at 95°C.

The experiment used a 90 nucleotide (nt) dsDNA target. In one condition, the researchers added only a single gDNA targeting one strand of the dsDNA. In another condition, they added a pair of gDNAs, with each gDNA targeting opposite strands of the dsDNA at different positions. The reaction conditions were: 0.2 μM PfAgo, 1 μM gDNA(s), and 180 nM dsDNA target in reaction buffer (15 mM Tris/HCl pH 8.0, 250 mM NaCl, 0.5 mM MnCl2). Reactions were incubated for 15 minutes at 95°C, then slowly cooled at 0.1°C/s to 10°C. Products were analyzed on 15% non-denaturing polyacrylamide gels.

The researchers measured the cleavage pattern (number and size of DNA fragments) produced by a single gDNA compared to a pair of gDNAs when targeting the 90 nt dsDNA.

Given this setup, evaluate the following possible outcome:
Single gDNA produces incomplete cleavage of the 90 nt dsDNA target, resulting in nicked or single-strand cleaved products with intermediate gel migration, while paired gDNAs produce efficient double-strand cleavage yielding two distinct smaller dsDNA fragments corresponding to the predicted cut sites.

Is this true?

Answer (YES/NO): NO